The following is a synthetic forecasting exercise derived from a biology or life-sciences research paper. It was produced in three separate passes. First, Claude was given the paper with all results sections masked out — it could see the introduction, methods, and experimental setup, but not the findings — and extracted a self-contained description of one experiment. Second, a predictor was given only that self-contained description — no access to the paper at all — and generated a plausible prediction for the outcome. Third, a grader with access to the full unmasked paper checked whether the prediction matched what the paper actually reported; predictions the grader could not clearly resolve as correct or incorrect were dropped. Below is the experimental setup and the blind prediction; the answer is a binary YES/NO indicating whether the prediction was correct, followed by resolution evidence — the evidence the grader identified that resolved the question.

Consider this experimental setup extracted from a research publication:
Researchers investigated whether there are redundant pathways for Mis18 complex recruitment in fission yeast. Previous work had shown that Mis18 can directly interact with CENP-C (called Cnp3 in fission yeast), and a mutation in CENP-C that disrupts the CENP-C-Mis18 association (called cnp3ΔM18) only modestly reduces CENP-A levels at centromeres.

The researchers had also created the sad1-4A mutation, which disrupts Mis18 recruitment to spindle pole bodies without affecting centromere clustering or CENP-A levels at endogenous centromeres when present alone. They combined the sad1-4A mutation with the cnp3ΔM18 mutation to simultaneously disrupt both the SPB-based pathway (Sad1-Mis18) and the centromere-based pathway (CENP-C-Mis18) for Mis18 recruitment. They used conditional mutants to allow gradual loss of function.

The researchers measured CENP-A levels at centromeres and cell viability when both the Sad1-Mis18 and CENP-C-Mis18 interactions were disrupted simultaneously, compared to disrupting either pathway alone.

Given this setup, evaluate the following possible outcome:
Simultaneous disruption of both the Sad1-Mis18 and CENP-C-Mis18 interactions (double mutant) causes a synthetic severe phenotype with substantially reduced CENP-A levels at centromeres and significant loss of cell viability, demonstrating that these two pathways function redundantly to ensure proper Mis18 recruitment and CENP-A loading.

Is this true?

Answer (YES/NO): YES